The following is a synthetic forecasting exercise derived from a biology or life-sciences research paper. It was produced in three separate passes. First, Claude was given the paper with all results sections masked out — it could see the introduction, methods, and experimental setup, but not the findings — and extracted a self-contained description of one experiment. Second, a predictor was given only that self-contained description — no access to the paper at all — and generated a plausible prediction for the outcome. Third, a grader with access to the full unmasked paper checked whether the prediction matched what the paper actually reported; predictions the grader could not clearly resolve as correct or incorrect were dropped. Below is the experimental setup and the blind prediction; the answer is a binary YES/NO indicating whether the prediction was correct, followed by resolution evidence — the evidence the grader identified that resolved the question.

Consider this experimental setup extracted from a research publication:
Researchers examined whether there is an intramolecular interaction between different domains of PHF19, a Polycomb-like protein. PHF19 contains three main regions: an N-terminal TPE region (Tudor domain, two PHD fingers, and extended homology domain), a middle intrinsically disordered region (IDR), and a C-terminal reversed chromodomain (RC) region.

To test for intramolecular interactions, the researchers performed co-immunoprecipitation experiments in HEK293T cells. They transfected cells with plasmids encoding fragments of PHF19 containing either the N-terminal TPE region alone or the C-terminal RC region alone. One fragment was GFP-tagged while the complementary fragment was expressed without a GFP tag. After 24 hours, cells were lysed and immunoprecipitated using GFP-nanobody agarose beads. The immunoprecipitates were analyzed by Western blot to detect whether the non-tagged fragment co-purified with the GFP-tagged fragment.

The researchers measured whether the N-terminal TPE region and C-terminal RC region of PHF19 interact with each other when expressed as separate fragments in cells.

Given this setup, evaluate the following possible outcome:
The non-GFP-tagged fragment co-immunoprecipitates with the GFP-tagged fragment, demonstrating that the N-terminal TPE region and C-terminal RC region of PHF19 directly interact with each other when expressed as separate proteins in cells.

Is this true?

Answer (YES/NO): YES